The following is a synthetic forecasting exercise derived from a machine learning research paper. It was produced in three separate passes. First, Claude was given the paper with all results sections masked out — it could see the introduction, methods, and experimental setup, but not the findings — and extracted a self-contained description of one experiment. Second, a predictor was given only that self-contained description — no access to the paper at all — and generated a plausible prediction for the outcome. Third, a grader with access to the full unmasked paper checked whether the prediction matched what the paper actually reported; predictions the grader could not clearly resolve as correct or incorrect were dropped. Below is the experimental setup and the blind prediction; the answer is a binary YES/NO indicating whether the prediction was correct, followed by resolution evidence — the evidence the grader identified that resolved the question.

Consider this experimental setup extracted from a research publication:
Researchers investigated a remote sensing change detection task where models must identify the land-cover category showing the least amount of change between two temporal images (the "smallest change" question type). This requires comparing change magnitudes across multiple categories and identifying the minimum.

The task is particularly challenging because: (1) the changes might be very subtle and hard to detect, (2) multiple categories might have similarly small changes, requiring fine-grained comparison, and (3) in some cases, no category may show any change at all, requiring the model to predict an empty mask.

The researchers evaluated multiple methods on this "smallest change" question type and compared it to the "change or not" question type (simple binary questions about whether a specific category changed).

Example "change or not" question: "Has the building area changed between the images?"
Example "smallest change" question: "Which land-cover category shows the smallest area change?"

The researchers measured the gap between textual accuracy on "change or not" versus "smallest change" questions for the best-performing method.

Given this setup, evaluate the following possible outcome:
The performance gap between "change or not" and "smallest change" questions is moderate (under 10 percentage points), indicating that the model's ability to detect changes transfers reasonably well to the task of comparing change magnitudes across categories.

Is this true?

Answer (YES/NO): NO